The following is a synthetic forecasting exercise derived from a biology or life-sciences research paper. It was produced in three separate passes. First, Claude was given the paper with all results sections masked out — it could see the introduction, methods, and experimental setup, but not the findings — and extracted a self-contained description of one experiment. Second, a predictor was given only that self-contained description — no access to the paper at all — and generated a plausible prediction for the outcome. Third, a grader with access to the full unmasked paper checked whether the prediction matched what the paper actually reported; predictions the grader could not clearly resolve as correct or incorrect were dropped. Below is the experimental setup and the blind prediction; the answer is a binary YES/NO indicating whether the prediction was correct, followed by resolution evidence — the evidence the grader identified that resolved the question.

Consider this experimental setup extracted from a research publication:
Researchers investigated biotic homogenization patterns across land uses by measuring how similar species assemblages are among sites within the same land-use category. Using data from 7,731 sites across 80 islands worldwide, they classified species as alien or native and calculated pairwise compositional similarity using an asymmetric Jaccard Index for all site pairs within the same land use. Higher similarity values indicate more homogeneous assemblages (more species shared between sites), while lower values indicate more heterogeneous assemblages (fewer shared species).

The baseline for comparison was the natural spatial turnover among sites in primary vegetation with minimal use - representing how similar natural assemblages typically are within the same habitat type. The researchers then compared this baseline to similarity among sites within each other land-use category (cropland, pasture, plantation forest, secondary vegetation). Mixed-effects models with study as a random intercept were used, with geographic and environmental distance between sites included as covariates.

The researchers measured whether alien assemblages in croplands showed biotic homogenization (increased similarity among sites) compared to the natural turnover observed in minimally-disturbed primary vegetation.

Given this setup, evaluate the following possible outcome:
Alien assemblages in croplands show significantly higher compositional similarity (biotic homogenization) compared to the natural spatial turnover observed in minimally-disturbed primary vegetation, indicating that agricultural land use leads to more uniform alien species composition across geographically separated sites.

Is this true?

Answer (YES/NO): NO